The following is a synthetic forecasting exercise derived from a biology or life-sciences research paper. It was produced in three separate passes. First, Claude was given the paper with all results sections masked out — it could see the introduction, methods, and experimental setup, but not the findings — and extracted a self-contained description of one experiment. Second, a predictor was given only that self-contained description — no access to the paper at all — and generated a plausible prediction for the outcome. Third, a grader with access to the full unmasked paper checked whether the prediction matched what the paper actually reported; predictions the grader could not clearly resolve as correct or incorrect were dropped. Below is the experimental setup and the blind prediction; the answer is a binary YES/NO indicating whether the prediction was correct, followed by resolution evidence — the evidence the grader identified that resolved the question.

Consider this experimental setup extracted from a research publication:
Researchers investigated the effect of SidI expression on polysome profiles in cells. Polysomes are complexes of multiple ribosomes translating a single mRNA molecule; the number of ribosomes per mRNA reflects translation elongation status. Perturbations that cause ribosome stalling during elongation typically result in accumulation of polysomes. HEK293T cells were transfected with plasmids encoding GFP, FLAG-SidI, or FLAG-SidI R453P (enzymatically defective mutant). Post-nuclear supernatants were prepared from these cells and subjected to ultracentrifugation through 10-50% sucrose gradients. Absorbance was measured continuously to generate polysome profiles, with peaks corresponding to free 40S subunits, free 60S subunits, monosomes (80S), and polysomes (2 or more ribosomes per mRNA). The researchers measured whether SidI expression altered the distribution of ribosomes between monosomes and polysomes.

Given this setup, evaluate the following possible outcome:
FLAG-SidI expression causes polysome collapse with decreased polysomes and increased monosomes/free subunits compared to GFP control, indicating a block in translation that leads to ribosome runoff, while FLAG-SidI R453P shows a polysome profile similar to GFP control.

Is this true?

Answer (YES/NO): NO